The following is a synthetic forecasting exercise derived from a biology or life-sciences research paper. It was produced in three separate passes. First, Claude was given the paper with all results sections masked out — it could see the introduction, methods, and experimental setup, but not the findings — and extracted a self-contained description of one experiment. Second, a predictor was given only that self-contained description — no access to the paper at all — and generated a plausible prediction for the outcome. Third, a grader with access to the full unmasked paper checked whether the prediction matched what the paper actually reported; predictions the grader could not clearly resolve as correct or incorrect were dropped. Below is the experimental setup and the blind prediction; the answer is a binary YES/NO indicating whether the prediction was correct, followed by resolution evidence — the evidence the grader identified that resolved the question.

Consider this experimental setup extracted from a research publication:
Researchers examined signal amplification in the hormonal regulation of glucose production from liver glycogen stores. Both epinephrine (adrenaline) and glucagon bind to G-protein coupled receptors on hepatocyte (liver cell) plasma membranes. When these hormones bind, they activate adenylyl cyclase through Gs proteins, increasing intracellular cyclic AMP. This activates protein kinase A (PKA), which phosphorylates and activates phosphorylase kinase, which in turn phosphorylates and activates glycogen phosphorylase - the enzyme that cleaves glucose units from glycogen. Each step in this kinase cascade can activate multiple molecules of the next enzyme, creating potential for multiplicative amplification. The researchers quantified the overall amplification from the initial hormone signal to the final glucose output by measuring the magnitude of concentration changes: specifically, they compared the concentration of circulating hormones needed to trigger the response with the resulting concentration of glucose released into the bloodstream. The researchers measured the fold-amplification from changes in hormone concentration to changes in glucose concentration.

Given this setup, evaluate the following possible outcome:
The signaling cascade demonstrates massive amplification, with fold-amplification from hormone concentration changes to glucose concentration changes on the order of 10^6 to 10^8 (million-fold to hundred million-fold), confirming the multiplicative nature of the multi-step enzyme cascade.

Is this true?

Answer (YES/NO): YES